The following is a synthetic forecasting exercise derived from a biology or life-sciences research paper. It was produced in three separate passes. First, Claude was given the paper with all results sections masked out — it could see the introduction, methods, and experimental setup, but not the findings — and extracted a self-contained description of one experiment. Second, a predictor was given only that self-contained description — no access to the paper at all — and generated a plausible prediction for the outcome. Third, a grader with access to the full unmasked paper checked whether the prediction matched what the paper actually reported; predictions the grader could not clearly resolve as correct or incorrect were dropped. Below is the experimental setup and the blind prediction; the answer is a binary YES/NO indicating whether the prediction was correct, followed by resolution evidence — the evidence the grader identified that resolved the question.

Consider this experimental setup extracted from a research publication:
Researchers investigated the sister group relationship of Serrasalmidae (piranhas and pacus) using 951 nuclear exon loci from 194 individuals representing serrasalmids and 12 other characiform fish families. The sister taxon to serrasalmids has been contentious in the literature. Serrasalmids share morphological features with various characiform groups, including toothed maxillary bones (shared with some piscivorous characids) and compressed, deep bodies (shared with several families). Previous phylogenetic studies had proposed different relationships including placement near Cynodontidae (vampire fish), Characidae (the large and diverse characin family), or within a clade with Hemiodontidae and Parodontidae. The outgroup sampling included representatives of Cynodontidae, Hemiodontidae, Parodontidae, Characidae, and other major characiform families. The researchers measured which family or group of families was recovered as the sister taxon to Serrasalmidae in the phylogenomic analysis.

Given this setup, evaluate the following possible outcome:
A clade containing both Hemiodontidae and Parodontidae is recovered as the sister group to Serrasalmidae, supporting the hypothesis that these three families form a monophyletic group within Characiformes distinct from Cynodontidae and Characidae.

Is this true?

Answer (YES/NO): NO